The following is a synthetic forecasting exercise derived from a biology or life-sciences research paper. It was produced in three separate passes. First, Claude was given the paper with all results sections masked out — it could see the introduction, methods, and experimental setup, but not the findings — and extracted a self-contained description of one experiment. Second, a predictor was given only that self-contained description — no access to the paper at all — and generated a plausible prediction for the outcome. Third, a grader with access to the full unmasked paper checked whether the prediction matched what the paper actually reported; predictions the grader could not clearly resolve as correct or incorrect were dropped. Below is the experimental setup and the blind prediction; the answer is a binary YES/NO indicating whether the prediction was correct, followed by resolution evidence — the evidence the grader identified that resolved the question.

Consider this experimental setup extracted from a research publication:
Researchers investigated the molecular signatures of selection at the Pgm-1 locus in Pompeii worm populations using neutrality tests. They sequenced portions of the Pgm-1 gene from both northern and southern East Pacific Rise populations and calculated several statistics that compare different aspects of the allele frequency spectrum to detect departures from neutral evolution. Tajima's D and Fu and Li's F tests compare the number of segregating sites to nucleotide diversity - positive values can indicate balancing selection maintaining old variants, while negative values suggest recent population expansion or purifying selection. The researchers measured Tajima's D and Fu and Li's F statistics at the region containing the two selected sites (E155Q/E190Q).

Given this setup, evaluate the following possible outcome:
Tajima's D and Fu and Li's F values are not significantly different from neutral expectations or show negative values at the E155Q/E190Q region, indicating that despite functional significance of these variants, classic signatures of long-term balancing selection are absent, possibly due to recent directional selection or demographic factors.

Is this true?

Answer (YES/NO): YES